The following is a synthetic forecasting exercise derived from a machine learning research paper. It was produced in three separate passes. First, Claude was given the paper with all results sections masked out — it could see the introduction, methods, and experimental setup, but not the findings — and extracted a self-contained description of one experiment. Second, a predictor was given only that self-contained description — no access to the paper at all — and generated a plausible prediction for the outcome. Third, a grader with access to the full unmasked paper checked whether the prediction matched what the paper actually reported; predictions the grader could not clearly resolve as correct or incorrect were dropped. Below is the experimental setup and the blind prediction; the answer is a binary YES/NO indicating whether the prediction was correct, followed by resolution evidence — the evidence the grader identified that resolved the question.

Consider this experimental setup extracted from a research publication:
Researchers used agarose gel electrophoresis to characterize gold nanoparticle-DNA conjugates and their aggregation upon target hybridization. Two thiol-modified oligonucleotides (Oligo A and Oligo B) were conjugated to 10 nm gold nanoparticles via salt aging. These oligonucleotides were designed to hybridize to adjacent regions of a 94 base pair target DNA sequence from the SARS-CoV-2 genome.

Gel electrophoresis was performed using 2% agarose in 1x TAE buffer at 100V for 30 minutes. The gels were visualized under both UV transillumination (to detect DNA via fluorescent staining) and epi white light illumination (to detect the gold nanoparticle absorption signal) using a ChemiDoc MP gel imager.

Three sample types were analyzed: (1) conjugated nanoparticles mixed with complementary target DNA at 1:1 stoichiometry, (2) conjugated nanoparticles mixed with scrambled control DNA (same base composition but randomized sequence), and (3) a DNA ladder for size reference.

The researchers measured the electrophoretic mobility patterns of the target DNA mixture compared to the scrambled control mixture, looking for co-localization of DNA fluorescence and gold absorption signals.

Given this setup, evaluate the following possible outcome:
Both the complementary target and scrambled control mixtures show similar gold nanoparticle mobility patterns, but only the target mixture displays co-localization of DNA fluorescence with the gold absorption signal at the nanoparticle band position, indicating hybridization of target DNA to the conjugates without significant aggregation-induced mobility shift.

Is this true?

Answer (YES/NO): NO